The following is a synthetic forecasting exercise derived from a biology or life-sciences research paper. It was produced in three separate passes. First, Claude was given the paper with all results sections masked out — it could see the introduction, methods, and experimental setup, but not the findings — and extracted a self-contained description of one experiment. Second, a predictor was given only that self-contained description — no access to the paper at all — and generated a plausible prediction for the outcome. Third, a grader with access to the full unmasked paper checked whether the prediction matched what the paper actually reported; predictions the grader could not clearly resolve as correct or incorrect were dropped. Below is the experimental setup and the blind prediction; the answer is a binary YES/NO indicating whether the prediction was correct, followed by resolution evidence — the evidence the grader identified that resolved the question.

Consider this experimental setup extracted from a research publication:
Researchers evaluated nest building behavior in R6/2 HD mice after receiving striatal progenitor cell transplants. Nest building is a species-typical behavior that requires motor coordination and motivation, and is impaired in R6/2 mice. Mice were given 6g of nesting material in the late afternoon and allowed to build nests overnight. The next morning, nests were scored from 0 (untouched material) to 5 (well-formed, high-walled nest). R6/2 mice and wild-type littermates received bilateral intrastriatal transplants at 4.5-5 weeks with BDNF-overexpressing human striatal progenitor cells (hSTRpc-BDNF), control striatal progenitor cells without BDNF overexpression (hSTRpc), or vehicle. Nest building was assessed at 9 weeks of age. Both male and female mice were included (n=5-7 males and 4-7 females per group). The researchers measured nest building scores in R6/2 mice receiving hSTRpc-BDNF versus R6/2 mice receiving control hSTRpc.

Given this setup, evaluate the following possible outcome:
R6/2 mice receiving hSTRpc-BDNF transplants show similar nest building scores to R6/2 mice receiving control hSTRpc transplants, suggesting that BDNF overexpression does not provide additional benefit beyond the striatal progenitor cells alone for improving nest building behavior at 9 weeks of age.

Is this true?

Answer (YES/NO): YES